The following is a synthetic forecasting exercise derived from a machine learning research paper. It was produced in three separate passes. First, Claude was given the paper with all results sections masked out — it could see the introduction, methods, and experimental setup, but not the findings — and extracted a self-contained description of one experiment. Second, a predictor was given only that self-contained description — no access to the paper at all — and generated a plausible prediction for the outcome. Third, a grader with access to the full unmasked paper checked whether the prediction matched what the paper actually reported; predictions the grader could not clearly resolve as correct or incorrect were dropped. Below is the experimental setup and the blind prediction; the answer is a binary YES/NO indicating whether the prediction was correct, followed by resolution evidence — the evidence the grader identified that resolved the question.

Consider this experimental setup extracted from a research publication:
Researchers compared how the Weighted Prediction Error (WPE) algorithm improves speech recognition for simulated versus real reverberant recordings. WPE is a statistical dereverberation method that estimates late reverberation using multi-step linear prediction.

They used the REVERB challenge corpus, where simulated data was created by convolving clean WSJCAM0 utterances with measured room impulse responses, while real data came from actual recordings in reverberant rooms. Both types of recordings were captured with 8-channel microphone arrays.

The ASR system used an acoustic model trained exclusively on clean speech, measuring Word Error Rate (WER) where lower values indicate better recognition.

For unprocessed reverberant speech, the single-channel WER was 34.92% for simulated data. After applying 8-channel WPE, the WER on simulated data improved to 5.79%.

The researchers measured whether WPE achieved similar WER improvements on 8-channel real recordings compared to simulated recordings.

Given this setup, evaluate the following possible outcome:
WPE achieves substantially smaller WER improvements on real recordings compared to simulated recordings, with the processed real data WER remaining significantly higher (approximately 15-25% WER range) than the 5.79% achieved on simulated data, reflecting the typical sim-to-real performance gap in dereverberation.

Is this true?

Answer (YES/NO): NO